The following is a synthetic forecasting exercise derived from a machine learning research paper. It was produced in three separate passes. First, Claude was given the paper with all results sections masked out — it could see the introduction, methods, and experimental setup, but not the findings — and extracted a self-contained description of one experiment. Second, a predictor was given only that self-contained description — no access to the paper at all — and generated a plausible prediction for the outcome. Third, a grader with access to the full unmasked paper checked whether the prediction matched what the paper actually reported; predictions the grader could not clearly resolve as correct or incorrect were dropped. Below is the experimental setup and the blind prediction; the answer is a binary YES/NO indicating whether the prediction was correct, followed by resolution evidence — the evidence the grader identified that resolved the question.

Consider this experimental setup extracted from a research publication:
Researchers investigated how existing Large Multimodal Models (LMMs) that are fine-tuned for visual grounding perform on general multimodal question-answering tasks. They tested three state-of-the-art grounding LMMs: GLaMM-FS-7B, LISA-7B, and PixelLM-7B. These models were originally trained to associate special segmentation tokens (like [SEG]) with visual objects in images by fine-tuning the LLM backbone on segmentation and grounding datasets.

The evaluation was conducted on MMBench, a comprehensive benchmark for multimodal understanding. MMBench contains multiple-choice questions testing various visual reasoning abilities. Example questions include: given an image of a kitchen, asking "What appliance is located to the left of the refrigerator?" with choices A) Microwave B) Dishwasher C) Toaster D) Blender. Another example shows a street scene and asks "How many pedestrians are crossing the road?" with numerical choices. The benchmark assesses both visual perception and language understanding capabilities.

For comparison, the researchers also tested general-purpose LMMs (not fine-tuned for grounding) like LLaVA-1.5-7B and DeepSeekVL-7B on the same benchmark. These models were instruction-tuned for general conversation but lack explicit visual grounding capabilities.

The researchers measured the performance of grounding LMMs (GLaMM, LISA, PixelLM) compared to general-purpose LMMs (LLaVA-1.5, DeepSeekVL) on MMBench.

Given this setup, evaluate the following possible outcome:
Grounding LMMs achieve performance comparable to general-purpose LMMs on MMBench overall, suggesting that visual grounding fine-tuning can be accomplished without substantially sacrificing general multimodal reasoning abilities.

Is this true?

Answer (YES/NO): NO